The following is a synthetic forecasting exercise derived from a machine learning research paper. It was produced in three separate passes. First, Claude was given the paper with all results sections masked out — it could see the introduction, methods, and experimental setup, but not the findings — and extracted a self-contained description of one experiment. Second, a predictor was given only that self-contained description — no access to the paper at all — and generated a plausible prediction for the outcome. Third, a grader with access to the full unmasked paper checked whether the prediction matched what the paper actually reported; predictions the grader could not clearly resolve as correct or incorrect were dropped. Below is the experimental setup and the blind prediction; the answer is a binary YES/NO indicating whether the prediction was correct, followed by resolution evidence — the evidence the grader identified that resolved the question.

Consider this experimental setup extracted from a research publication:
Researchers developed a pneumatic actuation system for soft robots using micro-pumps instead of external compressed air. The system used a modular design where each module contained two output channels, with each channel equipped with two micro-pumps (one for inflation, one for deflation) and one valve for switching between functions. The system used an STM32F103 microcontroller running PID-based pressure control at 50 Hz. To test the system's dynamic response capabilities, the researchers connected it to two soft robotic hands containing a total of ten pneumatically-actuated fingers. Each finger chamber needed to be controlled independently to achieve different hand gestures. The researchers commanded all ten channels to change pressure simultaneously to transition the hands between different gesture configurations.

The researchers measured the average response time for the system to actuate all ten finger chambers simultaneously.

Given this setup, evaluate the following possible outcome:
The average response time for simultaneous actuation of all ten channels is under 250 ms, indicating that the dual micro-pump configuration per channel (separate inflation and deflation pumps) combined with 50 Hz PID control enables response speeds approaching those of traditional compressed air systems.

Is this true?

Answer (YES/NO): NO